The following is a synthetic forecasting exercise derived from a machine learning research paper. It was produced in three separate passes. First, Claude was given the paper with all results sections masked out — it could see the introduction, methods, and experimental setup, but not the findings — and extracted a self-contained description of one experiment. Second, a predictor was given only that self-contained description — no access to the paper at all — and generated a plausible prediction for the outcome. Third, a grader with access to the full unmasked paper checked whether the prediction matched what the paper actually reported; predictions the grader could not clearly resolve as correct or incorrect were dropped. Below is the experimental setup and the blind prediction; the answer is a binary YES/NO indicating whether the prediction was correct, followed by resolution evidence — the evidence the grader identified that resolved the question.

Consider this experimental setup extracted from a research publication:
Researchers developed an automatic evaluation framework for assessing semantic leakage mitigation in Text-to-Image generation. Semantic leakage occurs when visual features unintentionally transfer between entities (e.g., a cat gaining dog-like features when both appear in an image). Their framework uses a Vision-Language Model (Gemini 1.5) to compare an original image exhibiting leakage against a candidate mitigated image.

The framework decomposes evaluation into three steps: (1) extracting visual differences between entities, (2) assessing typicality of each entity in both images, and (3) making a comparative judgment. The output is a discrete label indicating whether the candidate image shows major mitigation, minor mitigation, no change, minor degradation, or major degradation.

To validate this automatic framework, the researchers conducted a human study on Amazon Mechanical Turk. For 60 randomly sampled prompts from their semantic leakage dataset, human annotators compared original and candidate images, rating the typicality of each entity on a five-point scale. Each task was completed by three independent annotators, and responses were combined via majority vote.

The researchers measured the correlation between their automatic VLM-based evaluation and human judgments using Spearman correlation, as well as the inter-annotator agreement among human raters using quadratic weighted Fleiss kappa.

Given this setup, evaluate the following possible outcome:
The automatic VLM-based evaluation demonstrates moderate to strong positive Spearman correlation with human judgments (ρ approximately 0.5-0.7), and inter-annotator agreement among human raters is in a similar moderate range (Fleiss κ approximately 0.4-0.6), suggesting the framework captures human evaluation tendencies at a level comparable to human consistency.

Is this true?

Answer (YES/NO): NO